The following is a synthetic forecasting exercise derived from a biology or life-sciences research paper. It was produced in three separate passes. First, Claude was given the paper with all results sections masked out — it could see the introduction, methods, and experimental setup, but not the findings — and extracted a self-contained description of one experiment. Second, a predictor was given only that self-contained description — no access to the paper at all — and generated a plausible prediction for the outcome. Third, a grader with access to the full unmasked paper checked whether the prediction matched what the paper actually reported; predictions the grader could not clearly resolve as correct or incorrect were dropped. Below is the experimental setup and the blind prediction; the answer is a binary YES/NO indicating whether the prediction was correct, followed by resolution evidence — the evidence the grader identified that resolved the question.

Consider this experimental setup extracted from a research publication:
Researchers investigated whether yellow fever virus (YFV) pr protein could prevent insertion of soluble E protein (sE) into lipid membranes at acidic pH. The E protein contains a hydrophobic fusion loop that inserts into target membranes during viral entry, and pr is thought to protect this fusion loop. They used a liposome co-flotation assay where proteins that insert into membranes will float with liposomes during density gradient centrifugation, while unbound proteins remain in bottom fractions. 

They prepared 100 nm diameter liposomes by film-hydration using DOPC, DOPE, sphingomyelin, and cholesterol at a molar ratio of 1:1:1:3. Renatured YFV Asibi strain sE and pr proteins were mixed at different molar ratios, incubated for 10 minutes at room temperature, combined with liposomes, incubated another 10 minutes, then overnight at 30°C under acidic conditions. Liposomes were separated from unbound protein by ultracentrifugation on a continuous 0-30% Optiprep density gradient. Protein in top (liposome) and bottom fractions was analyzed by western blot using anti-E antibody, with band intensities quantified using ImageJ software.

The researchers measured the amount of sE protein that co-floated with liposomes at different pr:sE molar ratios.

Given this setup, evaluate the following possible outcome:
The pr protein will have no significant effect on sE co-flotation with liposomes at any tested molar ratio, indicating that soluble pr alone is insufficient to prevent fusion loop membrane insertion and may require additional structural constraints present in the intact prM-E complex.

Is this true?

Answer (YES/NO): NO